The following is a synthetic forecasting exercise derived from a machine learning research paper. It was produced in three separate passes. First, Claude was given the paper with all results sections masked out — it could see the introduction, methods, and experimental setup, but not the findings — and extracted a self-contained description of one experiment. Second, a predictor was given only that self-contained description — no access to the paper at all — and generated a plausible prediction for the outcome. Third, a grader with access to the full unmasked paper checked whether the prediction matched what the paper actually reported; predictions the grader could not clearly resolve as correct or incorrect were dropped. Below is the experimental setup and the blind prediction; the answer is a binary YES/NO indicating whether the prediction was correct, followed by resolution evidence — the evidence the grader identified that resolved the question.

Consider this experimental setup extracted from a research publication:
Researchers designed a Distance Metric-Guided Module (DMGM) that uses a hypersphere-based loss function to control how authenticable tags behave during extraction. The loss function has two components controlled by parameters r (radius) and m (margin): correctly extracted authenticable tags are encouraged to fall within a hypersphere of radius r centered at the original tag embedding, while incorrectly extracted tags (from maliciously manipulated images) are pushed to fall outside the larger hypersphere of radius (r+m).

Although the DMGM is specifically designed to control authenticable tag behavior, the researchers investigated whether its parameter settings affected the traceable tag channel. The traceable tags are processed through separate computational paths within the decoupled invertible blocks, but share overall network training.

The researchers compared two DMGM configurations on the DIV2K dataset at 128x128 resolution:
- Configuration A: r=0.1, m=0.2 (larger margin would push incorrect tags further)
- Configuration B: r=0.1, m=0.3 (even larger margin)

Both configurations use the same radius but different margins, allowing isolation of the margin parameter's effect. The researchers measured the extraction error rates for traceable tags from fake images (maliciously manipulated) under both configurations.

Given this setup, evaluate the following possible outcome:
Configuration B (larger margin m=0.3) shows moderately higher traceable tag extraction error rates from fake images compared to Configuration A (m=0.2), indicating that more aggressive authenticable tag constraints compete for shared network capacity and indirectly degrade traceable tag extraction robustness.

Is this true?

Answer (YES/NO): NO